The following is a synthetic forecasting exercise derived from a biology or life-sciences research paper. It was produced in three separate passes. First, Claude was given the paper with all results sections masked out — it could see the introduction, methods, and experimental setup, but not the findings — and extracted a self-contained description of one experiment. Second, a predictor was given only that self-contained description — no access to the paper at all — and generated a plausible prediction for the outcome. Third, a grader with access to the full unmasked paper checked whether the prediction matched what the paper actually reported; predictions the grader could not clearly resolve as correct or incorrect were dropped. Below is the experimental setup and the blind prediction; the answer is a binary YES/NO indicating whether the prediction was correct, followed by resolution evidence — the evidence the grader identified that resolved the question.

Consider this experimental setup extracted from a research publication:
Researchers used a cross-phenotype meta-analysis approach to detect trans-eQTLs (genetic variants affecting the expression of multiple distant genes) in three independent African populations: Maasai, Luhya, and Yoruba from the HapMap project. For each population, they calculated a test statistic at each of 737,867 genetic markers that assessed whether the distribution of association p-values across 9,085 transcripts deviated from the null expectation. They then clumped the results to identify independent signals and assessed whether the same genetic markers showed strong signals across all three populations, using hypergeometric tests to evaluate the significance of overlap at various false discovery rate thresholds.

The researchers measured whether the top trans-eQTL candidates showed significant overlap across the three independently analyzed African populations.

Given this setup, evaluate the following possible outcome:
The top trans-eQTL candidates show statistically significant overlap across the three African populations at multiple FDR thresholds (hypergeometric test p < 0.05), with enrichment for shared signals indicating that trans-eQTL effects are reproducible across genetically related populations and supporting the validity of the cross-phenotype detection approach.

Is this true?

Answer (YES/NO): YES